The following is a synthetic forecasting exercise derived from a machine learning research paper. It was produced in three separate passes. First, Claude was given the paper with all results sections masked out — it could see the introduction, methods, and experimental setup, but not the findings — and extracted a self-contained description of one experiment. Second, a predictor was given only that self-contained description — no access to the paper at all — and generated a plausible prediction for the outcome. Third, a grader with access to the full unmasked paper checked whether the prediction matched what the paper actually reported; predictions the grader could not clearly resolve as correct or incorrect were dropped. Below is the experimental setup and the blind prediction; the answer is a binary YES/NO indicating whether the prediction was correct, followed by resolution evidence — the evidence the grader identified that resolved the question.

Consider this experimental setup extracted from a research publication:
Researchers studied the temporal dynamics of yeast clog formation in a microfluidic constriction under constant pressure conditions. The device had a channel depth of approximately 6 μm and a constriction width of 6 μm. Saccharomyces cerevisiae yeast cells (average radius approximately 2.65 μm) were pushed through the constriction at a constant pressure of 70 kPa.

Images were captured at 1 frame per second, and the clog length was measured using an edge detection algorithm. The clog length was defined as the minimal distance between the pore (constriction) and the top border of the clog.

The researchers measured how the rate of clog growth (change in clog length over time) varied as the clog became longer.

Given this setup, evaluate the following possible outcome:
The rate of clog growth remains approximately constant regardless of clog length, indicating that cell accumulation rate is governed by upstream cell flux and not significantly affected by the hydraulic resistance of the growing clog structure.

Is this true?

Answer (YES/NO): NO